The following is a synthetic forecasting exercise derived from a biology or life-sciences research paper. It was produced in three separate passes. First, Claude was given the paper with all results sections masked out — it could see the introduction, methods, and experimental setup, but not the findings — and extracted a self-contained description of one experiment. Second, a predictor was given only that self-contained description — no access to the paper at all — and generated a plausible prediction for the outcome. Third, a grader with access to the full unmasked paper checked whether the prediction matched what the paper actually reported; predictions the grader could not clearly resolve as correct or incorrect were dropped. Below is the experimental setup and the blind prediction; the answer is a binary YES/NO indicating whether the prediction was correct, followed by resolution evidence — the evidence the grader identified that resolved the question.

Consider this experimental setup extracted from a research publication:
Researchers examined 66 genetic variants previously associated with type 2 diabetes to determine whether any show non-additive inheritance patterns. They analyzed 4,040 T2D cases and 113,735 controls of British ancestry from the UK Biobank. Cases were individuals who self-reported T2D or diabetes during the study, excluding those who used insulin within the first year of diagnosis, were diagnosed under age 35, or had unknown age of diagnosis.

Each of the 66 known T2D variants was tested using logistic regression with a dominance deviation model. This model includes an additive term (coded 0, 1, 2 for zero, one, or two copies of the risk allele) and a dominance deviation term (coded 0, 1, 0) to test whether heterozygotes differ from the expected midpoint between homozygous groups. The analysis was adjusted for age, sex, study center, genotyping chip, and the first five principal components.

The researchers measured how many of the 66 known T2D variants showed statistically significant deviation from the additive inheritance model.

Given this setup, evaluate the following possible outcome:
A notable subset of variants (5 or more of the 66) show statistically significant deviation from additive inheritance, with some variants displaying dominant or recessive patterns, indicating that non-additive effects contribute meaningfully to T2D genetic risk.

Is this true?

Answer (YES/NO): NO